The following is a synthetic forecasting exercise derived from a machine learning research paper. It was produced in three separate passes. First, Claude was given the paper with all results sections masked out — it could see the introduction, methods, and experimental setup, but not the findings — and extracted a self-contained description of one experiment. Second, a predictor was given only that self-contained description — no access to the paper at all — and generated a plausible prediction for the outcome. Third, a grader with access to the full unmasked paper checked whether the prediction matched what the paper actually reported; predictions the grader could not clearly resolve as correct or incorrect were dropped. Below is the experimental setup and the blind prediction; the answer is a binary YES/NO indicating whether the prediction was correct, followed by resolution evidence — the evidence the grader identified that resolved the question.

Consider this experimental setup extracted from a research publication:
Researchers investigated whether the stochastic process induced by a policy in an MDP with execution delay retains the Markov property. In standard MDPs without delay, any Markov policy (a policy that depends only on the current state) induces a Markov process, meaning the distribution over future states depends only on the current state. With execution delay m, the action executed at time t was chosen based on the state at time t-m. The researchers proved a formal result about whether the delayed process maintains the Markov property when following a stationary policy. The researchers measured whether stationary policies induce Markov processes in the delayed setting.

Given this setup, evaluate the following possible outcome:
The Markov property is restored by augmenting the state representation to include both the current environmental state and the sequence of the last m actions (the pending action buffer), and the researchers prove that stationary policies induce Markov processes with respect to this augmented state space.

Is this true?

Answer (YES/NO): NO